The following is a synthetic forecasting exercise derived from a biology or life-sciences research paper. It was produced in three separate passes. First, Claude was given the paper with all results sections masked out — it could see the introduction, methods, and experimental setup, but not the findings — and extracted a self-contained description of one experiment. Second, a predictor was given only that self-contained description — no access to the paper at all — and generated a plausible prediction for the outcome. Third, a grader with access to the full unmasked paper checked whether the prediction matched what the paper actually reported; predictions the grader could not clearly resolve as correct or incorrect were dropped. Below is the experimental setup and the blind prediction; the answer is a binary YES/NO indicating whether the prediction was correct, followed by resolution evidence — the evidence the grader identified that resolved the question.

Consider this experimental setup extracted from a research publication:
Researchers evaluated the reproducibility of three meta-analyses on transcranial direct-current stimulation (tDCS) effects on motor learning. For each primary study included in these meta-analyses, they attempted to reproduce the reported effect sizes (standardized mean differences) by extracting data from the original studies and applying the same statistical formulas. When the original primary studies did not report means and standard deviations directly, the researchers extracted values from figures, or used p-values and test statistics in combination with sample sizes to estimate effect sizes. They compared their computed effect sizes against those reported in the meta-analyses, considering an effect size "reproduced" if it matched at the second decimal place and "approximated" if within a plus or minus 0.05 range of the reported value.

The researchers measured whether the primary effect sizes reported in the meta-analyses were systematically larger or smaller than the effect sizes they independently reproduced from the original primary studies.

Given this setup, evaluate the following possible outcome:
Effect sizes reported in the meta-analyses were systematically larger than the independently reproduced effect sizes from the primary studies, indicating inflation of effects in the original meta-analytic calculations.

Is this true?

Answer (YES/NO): YES